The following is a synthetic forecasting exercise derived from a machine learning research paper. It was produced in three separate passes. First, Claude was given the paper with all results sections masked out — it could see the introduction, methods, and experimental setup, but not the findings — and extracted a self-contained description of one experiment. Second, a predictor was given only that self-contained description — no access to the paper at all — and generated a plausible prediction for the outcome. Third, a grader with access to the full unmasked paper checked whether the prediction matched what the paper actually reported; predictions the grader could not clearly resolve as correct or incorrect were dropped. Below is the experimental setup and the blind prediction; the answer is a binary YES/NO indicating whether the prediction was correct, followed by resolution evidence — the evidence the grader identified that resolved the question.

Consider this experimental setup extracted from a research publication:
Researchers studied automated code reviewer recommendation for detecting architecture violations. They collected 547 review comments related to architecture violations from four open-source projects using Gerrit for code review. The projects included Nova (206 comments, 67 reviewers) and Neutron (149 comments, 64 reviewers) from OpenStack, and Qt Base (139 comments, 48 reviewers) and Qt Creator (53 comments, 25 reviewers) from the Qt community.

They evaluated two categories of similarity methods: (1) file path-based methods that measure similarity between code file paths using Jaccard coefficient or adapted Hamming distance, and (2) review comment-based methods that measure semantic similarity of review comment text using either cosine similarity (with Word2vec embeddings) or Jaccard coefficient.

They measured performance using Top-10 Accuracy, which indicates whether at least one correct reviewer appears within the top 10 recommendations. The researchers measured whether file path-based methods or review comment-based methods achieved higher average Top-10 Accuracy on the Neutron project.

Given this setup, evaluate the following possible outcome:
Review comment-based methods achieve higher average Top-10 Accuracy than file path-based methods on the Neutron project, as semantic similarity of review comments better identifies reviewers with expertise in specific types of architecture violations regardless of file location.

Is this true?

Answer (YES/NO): NO